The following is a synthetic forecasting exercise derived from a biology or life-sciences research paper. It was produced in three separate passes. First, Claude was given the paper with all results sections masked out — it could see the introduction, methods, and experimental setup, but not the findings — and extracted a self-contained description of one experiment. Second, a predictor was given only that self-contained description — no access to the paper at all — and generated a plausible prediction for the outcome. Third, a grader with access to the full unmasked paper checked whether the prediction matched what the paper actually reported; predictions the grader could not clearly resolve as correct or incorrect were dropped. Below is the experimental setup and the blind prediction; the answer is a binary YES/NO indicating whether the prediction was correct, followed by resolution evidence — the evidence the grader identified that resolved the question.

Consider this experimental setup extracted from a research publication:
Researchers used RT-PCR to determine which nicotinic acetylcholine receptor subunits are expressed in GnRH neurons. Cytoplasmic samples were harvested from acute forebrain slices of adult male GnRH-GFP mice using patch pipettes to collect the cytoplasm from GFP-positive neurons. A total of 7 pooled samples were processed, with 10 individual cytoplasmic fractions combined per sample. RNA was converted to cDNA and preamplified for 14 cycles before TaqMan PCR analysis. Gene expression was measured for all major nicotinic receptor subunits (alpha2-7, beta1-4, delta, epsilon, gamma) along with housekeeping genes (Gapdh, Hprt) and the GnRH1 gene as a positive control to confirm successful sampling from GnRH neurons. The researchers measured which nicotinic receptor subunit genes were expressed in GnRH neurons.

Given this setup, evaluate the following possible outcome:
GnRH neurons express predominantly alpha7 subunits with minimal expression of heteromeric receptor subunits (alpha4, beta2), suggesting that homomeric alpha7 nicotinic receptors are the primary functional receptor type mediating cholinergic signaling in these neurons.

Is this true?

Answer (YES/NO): NO